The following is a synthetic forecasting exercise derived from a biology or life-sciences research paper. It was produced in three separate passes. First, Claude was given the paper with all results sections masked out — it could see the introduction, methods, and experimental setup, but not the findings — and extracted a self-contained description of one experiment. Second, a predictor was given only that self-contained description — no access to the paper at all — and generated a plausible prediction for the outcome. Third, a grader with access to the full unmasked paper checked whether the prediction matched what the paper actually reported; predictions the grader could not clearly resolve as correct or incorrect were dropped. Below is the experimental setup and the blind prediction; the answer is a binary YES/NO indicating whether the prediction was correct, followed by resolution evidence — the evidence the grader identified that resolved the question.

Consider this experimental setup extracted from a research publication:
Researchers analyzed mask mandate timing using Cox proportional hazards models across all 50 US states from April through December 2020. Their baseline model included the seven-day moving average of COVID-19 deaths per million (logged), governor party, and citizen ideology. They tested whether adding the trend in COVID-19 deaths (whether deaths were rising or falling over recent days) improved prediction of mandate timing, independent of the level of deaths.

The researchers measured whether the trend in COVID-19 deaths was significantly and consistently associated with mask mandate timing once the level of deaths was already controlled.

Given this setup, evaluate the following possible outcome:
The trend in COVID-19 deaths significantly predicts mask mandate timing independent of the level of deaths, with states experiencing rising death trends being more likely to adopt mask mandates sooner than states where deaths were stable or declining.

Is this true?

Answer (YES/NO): NO